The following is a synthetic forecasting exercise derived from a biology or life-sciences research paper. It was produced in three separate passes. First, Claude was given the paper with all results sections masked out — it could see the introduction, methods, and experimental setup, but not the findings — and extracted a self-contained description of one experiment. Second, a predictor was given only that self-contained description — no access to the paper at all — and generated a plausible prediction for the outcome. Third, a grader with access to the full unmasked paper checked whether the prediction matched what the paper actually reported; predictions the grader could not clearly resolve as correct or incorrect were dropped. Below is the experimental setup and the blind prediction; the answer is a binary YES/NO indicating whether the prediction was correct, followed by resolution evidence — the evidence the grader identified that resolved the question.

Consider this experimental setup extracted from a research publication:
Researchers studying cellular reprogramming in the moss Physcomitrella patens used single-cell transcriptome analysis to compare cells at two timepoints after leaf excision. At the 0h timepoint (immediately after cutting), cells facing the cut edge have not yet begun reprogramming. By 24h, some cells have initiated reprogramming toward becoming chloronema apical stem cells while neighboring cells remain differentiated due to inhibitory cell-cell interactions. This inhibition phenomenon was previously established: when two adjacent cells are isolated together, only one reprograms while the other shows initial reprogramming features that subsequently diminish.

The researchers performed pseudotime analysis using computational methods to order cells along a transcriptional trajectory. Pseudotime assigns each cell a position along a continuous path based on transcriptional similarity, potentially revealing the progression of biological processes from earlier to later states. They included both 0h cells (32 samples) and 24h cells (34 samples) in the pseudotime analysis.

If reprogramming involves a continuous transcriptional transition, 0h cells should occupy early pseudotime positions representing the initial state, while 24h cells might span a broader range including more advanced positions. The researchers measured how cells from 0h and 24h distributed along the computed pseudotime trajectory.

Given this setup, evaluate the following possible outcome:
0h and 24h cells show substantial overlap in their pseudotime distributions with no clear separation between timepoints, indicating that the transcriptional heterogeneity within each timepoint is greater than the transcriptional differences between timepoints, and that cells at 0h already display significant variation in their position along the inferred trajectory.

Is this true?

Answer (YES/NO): NO